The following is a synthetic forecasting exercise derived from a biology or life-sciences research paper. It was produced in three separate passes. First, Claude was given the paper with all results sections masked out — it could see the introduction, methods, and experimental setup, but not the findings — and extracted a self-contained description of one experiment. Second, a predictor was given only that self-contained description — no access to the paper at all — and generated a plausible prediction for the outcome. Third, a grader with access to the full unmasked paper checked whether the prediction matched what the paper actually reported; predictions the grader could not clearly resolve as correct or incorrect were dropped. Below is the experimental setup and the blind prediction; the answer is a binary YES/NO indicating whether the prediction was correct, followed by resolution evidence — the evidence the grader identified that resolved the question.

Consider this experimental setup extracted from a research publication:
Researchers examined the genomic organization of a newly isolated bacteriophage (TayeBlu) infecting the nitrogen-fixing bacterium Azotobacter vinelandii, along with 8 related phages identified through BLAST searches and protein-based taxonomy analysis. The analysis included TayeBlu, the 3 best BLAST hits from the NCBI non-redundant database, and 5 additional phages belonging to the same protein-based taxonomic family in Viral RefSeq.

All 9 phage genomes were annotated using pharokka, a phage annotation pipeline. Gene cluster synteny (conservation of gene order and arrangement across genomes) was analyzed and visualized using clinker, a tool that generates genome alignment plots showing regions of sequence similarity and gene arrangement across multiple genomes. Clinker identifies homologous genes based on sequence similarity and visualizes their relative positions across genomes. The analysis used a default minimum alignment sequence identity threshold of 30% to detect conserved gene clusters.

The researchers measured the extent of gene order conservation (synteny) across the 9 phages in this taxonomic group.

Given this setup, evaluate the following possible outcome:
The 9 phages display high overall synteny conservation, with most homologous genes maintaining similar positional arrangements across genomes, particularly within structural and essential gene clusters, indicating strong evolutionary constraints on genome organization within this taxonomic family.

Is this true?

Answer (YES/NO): NO